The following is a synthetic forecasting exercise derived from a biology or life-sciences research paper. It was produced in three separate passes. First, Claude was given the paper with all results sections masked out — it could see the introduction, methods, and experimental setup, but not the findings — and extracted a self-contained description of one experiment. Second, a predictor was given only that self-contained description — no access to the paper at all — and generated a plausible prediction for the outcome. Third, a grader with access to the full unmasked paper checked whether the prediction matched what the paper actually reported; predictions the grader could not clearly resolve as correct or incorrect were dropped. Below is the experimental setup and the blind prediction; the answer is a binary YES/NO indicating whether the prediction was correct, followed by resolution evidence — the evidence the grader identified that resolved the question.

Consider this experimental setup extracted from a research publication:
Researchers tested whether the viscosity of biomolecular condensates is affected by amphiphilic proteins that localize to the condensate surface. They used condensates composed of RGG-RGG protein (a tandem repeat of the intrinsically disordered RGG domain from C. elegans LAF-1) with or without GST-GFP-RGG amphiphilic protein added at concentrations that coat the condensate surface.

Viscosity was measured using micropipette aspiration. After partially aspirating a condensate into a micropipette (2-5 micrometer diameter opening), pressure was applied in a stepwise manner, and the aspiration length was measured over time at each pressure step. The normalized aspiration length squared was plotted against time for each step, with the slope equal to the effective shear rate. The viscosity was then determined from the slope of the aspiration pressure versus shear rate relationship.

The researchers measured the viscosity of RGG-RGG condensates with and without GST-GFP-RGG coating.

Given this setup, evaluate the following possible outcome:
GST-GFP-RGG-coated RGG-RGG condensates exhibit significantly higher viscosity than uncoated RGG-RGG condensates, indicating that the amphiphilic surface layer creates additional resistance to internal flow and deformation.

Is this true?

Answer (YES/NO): NO